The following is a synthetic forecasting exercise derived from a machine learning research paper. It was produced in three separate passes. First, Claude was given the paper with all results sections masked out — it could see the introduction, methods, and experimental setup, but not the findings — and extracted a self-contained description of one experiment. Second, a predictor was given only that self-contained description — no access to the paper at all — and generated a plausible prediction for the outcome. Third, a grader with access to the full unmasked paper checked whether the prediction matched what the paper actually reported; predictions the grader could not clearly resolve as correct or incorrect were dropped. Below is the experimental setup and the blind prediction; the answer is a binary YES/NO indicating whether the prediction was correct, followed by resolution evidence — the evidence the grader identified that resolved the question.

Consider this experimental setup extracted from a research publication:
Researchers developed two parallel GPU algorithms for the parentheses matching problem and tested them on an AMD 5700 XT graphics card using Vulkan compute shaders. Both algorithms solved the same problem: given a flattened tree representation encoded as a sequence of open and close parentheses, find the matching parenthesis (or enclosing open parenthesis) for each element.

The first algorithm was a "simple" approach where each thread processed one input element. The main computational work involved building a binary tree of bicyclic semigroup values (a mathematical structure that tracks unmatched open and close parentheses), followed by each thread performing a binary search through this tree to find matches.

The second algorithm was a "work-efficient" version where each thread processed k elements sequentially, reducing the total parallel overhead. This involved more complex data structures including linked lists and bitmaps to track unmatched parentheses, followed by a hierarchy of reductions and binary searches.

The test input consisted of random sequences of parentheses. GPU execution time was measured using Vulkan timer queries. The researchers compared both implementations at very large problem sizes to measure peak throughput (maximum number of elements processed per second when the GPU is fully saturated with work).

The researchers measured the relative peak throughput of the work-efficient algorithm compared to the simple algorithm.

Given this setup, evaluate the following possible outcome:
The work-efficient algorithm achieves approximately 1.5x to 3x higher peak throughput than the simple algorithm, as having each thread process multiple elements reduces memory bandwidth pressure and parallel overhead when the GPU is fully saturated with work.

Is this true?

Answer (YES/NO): YES